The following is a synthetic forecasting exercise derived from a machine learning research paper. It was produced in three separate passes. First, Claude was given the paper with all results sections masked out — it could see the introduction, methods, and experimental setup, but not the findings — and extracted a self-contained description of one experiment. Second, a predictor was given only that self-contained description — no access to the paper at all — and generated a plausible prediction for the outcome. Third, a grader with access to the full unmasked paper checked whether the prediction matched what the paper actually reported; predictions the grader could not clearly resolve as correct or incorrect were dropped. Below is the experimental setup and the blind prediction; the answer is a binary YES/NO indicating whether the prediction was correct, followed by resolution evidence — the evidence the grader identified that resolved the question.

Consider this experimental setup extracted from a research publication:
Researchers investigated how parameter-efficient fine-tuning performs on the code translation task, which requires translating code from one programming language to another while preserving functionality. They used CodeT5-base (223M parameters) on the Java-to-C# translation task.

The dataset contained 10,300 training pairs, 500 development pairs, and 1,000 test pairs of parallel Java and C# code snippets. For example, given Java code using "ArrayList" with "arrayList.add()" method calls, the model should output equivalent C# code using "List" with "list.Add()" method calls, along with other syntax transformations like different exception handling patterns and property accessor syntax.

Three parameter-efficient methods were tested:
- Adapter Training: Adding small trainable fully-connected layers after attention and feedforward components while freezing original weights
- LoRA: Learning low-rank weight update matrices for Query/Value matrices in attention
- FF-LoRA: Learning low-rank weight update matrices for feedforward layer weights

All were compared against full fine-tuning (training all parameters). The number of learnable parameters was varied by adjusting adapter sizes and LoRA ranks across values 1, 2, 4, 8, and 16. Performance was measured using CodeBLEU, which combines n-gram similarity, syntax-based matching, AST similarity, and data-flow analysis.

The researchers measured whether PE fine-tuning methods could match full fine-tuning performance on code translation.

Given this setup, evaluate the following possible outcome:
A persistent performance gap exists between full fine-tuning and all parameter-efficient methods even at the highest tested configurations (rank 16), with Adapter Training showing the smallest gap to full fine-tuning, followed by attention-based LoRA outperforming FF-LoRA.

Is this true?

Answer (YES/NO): NO